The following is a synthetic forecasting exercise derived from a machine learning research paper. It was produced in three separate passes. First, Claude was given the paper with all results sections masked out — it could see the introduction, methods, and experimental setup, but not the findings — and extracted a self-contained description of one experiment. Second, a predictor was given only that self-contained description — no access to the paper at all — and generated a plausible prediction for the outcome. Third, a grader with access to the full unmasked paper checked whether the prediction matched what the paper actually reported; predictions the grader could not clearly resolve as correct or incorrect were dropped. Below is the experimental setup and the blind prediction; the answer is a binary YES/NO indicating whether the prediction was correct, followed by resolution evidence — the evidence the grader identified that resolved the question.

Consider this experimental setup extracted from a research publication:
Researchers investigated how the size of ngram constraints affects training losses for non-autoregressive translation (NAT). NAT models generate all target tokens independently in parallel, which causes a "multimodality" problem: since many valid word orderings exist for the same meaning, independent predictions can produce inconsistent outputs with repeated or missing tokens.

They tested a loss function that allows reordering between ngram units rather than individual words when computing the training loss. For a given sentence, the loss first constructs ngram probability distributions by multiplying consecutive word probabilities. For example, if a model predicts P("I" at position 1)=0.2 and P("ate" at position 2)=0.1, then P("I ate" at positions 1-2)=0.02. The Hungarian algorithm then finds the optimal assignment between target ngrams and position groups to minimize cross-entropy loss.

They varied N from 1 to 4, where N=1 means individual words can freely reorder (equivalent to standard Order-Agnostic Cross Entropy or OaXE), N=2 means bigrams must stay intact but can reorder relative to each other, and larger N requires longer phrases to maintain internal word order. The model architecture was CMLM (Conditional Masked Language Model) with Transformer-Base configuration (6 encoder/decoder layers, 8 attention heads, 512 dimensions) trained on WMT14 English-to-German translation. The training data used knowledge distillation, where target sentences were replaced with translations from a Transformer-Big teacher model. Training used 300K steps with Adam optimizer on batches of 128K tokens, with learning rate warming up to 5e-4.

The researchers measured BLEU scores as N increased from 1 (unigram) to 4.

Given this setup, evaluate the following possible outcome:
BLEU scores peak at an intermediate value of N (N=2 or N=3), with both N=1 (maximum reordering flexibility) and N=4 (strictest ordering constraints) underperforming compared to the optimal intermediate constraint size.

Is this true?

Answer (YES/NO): NO